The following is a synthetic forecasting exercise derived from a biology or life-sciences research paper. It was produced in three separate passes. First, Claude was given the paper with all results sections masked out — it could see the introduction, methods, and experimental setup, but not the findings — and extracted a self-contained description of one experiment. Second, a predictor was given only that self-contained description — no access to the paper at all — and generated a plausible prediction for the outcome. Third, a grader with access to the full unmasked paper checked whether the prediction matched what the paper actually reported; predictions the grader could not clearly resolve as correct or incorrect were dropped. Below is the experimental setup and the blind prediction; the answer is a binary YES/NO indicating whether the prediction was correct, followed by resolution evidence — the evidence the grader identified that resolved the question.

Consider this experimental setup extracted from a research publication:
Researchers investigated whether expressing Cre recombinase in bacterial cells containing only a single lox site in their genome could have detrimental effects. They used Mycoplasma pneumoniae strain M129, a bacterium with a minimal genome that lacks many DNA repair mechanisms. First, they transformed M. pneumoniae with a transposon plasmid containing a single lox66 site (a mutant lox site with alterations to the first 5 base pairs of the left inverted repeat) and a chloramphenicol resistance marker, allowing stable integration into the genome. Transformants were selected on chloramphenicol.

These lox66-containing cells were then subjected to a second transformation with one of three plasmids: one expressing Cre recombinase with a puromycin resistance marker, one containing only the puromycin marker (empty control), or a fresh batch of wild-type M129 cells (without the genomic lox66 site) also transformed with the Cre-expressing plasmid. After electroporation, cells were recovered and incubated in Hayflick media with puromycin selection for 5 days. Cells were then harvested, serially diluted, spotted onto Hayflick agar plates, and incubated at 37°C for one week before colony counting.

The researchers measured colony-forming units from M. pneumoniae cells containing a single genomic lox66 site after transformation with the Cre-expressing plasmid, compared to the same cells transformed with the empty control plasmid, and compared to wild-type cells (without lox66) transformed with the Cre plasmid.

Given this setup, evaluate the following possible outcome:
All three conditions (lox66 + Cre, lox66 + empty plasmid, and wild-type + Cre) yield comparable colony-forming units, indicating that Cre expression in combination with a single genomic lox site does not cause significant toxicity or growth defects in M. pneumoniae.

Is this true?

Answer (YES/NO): NO